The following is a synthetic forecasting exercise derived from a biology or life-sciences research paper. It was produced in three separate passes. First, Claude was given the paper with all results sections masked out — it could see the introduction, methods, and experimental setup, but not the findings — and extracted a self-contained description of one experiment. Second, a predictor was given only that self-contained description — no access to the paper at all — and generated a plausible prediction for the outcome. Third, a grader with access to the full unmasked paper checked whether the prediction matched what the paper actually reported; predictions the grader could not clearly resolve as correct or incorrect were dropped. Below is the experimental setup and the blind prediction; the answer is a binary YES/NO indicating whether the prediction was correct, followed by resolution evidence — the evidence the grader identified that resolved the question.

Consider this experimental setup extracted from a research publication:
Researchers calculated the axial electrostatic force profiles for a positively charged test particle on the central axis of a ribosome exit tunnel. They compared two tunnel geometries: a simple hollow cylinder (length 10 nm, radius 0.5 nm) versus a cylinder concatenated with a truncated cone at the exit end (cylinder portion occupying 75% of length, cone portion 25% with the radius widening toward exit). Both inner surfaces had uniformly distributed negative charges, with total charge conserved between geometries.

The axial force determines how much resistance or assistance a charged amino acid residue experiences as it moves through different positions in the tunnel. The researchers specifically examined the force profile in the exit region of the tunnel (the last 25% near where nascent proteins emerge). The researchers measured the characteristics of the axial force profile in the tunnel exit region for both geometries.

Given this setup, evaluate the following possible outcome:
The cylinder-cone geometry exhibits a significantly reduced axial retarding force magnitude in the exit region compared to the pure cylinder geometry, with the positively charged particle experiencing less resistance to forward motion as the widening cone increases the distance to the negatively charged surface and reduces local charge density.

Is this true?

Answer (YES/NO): YES